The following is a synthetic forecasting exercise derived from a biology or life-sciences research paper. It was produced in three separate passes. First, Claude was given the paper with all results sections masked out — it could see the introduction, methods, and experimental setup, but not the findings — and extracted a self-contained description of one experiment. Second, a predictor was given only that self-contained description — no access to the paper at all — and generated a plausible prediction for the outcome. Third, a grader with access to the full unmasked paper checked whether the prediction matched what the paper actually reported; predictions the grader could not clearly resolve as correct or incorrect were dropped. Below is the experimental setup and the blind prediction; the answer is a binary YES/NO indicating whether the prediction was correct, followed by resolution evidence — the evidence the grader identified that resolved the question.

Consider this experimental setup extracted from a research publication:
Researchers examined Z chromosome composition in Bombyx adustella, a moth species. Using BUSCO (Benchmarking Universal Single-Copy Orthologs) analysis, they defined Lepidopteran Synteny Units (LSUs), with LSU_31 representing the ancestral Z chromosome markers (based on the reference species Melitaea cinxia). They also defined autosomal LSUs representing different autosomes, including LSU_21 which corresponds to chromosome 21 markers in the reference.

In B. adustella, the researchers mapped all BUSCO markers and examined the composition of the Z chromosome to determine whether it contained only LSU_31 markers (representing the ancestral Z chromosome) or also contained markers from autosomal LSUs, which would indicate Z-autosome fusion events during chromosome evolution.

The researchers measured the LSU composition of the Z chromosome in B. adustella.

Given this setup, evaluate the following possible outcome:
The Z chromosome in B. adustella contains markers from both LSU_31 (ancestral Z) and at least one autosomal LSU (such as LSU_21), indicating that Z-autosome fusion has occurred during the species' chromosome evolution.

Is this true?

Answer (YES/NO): YES